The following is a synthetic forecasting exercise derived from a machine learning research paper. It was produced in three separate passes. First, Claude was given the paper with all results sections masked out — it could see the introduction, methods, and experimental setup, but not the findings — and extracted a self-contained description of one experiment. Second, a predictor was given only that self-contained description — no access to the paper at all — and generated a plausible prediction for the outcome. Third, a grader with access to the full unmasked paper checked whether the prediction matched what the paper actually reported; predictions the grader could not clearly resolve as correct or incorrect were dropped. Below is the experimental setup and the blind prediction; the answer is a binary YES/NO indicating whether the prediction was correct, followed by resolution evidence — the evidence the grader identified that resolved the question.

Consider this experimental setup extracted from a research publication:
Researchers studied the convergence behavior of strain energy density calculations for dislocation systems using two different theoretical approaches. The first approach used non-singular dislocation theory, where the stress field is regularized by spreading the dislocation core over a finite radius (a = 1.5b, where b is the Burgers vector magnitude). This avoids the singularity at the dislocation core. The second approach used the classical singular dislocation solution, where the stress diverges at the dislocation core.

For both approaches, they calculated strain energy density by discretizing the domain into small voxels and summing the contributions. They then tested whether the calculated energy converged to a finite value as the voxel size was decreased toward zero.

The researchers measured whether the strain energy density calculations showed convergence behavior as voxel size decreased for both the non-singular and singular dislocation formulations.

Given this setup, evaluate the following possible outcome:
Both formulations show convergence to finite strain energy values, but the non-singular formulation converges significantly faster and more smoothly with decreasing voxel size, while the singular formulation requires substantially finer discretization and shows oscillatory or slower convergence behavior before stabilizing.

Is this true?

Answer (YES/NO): NO